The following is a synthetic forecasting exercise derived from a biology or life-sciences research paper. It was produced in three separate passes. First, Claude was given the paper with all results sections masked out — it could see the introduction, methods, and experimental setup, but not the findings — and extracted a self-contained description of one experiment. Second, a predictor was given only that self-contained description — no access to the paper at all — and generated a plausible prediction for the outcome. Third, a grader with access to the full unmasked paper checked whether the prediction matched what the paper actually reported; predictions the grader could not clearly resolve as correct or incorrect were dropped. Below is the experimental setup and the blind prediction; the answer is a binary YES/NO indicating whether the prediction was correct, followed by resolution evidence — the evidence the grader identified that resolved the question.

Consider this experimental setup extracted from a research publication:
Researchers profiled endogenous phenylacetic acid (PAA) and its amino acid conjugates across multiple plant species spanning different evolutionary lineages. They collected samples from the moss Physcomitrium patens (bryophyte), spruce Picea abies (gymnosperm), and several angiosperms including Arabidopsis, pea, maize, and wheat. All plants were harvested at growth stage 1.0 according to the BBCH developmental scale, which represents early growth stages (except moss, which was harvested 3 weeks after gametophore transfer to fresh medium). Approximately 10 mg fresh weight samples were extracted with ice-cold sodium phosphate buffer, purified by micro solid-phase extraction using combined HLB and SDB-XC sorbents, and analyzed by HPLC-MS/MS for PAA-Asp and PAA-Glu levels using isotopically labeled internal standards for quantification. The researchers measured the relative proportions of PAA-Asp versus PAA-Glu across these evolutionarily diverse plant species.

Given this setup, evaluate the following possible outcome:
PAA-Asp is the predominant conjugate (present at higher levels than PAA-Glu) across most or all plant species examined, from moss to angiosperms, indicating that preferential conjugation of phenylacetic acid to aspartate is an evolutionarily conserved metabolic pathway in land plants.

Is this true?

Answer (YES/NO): NO